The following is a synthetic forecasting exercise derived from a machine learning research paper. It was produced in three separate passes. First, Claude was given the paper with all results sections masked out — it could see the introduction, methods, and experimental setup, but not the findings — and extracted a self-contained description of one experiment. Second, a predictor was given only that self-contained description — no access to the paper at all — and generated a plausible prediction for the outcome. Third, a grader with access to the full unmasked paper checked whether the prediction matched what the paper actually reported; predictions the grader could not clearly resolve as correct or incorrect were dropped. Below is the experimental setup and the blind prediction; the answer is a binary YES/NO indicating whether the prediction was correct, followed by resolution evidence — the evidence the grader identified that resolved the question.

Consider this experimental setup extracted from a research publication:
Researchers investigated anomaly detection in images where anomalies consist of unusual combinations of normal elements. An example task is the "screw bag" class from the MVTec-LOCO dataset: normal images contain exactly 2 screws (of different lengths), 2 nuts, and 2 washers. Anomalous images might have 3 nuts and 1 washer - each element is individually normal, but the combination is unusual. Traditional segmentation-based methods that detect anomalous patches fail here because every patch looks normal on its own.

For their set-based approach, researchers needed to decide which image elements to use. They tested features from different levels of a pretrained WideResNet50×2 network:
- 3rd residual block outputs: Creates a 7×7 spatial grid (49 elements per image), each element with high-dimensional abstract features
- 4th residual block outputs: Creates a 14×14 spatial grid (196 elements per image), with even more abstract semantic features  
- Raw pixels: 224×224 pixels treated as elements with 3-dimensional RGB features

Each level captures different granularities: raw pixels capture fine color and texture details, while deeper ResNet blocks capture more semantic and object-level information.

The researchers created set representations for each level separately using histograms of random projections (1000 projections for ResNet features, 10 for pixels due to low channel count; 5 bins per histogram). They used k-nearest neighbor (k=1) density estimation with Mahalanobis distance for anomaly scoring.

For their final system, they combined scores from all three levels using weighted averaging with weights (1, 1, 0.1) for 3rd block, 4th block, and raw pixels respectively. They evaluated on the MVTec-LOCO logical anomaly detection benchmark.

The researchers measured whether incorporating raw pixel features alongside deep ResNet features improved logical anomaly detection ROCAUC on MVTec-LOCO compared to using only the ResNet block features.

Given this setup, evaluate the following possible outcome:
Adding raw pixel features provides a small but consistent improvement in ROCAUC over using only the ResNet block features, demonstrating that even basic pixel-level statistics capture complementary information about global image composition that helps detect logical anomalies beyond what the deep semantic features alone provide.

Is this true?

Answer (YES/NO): NO